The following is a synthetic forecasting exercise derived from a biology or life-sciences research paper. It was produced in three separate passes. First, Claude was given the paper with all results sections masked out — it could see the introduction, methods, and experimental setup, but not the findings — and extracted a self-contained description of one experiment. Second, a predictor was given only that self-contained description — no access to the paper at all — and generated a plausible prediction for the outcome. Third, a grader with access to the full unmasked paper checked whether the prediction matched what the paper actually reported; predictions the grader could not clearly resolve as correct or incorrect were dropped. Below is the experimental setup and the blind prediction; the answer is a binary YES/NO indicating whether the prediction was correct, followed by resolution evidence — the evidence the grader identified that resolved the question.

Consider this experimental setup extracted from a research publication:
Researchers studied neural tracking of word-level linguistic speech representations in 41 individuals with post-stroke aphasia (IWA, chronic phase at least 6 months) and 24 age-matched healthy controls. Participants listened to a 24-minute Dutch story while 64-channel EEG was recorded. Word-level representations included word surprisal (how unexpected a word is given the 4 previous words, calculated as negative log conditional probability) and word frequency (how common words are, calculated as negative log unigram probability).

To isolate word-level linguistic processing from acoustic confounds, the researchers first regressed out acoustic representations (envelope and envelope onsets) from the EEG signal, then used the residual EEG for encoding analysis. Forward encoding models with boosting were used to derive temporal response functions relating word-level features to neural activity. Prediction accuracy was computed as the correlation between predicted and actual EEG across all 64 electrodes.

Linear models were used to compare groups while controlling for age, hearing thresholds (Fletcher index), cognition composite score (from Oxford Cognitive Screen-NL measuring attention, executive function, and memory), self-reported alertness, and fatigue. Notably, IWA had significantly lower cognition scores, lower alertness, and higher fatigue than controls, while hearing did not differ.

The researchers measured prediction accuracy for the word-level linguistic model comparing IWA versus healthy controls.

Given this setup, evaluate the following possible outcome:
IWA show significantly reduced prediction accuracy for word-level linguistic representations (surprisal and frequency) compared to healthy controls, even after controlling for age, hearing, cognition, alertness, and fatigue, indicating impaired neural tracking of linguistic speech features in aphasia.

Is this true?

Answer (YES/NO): NO